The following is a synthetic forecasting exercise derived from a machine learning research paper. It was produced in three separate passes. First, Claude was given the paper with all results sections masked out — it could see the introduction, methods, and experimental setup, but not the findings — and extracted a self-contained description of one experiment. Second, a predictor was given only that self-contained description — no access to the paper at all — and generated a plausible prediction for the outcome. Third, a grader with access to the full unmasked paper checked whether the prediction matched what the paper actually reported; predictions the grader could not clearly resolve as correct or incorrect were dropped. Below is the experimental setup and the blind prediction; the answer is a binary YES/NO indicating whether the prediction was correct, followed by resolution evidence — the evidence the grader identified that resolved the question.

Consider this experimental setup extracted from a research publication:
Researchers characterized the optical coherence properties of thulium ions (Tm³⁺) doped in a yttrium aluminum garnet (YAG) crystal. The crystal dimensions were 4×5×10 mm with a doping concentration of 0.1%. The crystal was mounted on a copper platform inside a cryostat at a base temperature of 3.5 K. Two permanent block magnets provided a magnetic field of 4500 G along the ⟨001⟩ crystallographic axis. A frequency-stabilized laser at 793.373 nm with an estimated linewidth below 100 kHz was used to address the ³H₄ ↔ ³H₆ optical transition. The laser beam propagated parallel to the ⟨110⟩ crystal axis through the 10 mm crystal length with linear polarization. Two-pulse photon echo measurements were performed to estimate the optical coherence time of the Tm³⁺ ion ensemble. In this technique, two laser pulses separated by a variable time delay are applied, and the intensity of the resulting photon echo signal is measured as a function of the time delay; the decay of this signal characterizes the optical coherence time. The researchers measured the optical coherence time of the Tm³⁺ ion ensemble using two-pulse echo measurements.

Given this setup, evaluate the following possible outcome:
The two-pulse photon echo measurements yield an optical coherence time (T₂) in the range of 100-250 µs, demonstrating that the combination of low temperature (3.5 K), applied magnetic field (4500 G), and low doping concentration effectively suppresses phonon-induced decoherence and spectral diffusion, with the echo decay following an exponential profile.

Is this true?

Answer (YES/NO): NO